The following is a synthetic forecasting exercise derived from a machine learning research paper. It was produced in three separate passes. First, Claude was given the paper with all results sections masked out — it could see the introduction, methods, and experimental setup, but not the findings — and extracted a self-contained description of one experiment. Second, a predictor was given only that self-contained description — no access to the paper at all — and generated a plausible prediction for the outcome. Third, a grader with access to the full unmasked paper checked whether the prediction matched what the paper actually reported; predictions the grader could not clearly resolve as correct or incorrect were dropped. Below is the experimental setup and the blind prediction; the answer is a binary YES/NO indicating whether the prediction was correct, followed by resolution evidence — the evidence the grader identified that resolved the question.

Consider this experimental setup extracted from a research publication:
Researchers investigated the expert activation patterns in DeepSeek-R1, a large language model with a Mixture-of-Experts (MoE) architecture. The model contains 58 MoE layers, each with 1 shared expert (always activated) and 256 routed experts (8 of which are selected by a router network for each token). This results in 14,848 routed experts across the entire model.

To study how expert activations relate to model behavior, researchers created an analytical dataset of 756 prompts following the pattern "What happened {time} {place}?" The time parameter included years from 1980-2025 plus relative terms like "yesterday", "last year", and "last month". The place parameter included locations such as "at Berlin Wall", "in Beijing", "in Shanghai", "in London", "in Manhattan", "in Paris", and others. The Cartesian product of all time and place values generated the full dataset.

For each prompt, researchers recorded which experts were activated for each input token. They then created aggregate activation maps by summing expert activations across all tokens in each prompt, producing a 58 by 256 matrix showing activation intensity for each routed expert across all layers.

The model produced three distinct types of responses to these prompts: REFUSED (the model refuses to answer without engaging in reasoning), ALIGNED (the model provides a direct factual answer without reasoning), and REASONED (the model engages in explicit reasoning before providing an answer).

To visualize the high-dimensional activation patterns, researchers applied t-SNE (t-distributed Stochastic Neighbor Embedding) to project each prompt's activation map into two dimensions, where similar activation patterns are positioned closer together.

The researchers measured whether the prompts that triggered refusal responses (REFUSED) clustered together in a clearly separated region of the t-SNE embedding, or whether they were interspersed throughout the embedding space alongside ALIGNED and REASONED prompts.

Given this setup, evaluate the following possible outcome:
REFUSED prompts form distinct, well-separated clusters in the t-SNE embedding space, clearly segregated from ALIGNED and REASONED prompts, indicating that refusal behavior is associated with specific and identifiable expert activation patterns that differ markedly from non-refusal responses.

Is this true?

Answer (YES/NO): NO